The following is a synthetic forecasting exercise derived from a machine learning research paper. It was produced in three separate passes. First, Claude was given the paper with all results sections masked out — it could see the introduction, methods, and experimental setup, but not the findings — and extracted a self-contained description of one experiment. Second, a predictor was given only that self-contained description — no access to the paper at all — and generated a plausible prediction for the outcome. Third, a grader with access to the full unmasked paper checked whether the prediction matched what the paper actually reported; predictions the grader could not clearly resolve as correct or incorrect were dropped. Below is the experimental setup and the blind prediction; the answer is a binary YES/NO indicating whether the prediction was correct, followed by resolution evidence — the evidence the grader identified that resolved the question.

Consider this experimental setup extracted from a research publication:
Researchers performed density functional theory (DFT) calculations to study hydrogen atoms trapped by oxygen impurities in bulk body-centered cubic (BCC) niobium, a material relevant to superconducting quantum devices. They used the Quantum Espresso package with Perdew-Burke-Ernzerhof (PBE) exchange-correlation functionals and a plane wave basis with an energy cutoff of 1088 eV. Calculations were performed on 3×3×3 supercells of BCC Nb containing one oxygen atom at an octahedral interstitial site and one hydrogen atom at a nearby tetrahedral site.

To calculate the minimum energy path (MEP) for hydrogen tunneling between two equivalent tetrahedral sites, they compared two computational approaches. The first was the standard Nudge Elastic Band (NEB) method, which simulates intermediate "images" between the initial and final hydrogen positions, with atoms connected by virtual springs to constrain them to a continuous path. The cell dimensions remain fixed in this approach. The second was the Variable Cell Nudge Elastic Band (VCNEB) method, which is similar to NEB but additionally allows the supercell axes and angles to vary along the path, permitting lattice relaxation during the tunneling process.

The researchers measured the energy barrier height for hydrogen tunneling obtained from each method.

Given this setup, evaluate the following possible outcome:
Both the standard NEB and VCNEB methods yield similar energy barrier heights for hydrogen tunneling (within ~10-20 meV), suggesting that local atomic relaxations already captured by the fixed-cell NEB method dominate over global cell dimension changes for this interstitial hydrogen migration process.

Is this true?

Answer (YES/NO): YES